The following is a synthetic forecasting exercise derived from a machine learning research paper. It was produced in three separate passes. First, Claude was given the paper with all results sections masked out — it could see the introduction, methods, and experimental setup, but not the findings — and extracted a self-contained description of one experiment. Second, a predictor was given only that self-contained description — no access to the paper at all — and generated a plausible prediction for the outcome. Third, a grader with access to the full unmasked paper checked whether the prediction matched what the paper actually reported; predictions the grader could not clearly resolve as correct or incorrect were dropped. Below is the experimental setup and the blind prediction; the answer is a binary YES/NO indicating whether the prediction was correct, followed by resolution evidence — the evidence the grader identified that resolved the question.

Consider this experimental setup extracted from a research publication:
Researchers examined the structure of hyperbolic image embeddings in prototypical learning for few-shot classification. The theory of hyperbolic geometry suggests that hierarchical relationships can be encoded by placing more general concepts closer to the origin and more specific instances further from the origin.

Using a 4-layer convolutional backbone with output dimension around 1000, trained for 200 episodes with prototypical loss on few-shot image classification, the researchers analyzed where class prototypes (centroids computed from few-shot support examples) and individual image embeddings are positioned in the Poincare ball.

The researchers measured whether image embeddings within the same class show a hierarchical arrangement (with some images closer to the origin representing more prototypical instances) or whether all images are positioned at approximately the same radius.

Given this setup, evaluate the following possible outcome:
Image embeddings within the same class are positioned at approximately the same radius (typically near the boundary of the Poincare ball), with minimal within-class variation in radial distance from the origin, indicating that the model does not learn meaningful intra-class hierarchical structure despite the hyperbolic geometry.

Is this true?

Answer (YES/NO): YES